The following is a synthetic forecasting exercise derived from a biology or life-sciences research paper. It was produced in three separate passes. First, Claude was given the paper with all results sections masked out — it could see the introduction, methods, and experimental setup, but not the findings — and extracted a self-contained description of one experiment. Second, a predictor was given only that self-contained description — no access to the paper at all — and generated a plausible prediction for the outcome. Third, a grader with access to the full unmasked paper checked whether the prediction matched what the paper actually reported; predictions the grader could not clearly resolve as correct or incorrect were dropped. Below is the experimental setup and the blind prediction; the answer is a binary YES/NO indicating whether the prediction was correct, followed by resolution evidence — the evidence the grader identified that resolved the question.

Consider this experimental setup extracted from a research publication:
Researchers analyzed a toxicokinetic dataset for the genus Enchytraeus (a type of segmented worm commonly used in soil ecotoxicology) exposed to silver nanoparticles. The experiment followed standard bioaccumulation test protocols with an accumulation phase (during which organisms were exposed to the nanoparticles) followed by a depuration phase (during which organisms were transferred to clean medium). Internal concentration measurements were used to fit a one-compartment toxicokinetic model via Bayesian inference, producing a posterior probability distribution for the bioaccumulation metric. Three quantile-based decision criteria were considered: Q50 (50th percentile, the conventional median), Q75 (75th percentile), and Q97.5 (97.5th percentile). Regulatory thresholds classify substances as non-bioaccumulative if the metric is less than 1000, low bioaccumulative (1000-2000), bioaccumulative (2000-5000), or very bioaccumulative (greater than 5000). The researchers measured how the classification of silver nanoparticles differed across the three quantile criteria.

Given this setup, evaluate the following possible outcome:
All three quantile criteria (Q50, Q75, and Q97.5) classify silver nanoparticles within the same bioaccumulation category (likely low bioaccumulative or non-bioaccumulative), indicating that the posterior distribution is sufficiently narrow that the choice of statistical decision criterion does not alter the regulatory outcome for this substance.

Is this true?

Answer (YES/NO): NO